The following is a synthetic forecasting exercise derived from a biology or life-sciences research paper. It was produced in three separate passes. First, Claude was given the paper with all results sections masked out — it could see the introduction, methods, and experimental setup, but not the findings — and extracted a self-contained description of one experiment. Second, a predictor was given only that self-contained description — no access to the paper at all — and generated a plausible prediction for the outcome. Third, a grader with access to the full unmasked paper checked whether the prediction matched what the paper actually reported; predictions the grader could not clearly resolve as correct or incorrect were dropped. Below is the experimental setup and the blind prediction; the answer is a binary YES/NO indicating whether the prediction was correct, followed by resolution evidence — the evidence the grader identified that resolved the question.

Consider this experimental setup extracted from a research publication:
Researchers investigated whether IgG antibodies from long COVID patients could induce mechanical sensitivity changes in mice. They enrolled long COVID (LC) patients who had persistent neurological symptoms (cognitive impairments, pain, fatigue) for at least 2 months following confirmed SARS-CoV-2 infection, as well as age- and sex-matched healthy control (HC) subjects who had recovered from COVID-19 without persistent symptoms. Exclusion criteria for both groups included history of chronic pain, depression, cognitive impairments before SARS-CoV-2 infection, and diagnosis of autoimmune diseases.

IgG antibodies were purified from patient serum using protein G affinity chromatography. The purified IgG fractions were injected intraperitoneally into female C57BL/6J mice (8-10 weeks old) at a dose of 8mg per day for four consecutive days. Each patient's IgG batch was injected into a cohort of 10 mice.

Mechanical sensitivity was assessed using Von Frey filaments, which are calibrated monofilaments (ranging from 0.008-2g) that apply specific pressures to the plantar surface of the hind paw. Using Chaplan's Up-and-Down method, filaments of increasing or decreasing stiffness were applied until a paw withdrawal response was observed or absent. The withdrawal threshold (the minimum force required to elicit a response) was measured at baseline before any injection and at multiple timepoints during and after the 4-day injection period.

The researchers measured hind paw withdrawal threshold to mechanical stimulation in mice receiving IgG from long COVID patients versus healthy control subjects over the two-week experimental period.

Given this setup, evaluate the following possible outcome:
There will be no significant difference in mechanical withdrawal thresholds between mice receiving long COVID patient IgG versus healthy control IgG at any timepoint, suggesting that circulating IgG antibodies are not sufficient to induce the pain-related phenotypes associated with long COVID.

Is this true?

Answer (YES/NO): NO